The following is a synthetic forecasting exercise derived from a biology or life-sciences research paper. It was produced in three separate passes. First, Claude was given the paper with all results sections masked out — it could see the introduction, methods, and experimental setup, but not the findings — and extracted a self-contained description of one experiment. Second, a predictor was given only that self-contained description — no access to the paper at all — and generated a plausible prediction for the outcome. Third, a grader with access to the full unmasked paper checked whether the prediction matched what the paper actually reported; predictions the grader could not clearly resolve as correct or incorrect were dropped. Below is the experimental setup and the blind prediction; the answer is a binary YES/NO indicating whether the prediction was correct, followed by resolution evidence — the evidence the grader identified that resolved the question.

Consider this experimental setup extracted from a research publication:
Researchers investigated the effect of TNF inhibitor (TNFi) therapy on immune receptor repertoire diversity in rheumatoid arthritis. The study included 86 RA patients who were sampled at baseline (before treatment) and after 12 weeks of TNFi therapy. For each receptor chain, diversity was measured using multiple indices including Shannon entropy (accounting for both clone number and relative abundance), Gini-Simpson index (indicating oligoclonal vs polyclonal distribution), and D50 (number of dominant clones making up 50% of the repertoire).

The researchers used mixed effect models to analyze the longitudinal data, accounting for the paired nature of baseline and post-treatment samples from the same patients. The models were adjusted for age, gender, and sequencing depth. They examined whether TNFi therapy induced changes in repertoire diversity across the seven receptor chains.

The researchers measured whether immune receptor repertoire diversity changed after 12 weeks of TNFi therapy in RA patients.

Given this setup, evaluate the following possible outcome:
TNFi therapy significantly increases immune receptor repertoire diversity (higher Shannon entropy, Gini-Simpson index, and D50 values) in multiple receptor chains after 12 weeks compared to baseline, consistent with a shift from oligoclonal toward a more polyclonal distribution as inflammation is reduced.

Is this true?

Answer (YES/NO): YES